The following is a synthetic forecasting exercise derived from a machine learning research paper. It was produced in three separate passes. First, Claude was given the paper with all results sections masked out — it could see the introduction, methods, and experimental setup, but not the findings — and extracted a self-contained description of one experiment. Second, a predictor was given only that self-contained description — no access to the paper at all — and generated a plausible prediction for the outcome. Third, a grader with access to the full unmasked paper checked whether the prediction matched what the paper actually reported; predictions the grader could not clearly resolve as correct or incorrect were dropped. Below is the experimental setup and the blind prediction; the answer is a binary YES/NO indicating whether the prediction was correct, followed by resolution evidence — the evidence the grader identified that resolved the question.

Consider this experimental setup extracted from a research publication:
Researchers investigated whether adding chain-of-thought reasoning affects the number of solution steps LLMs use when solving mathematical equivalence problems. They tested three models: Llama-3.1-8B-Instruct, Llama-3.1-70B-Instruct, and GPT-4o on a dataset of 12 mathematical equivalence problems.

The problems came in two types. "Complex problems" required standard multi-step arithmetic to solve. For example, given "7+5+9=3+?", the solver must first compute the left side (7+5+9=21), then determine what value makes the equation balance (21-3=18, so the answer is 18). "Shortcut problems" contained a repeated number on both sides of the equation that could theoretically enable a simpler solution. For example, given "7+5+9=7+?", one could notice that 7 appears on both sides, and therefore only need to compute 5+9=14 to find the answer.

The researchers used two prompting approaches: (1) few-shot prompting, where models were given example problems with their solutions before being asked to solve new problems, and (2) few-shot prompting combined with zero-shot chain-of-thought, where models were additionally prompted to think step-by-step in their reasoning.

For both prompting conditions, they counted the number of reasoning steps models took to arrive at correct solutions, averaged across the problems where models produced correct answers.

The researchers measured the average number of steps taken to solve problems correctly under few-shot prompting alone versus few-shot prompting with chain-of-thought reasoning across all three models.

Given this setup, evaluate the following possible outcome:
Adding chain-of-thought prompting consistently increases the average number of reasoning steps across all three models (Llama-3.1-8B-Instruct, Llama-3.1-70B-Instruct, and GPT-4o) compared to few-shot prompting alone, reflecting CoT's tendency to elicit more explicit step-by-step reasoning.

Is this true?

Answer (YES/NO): YES